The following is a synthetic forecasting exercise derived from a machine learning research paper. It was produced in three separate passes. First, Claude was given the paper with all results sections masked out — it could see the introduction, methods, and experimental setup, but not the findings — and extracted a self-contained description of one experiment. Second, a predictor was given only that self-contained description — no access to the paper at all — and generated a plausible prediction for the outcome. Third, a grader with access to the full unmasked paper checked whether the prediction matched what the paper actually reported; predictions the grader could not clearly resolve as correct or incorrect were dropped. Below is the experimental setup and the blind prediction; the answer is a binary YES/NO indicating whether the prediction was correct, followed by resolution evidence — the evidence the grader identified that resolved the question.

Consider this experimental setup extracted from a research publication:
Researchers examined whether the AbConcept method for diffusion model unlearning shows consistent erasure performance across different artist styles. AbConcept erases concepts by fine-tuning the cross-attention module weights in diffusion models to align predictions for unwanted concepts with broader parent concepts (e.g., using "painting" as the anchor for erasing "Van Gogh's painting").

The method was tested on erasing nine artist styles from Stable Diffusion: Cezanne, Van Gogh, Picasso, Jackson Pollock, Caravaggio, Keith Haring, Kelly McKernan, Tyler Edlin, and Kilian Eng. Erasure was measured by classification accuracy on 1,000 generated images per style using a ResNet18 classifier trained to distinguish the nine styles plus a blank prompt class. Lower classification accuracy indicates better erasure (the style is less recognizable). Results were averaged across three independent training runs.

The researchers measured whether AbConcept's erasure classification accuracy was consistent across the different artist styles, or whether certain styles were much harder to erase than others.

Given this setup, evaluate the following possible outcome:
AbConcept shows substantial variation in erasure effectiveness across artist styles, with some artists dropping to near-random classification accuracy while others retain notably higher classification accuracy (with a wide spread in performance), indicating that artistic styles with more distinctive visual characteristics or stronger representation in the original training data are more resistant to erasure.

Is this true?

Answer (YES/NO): YES